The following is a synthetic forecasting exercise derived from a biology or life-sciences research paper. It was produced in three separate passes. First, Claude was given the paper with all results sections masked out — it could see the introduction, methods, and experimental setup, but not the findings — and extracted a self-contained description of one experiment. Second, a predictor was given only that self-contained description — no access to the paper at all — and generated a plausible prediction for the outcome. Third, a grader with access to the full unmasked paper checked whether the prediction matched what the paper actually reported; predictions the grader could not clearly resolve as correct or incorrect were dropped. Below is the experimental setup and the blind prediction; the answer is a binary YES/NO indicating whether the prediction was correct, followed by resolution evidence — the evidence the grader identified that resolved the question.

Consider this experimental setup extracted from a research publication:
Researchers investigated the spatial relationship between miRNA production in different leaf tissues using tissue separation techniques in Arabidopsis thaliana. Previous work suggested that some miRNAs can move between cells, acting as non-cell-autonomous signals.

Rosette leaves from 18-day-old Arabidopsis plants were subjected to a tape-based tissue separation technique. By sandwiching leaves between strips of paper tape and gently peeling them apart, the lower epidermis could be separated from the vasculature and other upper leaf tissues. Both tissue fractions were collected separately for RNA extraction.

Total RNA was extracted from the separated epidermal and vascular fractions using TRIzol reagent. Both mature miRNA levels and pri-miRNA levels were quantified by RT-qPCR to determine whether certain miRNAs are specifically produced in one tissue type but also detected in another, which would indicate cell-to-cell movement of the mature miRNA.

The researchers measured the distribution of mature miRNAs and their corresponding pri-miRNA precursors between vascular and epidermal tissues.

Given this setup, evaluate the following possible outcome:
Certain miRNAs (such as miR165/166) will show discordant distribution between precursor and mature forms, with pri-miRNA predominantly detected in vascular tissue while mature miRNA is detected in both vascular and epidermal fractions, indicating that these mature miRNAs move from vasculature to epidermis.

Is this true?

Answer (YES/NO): YES